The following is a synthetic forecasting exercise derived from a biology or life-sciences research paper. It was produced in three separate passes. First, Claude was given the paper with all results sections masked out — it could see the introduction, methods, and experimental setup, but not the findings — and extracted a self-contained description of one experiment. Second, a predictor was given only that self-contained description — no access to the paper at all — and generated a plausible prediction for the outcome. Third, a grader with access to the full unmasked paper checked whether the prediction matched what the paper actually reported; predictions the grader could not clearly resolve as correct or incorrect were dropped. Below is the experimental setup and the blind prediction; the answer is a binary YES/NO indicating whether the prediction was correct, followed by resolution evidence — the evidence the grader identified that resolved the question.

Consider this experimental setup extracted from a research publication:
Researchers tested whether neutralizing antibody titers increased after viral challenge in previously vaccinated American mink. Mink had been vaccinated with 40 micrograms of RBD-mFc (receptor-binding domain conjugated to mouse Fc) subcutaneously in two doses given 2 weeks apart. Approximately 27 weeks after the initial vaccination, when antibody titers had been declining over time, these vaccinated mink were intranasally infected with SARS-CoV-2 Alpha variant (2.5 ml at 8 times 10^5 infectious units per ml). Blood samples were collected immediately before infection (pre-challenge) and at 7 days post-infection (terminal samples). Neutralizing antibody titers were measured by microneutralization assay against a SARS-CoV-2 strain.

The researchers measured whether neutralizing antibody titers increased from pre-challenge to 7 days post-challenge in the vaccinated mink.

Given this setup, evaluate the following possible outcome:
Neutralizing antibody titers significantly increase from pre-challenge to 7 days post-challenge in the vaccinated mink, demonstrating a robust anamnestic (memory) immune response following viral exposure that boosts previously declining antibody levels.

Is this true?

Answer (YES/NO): YES